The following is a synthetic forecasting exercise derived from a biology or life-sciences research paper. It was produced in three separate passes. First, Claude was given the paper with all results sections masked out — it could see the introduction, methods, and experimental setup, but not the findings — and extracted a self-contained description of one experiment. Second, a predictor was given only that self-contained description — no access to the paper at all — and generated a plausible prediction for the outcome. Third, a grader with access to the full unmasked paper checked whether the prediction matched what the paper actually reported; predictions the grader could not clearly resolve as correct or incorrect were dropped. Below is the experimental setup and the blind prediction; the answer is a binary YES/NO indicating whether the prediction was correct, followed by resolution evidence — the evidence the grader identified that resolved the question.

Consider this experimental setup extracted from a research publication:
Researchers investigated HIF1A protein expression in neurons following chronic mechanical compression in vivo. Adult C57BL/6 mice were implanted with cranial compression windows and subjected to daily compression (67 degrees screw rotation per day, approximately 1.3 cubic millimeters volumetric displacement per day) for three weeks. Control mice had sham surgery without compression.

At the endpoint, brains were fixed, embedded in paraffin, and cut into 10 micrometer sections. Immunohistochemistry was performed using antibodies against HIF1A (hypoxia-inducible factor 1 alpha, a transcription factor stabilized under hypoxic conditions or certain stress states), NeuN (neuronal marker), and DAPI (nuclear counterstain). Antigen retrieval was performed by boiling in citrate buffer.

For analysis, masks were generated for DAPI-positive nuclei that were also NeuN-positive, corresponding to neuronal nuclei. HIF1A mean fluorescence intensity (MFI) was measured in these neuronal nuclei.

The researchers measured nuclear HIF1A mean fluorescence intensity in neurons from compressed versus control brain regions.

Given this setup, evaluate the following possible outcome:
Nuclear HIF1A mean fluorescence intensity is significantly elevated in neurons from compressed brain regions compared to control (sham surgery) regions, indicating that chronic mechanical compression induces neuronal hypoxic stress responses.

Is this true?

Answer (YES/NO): YES